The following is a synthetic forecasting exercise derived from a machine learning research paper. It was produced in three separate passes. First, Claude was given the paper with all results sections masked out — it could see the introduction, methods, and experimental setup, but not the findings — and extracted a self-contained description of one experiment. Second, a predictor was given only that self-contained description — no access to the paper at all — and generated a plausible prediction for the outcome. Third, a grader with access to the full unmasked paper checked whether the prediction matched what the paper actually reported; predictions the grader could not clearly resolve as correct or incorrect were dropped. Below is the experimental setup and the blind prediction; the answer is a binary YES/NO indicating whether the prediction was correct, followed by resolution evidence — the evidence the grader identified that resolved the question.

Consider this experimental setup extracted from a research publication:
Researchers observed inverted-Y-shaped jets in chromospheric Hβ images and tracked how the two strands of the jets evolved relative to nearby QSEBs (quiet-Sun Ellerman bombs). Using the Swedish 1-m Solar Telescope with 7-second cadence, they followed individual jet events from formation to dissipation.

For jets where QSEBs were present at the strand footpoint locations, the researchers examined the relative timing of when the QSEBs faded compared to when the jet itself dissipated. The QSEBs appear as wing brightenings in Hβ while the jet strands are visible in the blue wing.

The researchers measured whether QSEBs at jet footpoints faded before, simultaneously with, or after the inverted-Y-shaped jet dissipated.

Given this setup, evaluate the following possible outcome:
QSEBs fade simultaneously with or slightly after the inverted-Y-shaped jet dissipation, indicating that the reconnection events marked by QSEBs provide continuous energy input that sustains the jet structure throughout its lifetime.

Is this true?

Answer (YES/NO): NO